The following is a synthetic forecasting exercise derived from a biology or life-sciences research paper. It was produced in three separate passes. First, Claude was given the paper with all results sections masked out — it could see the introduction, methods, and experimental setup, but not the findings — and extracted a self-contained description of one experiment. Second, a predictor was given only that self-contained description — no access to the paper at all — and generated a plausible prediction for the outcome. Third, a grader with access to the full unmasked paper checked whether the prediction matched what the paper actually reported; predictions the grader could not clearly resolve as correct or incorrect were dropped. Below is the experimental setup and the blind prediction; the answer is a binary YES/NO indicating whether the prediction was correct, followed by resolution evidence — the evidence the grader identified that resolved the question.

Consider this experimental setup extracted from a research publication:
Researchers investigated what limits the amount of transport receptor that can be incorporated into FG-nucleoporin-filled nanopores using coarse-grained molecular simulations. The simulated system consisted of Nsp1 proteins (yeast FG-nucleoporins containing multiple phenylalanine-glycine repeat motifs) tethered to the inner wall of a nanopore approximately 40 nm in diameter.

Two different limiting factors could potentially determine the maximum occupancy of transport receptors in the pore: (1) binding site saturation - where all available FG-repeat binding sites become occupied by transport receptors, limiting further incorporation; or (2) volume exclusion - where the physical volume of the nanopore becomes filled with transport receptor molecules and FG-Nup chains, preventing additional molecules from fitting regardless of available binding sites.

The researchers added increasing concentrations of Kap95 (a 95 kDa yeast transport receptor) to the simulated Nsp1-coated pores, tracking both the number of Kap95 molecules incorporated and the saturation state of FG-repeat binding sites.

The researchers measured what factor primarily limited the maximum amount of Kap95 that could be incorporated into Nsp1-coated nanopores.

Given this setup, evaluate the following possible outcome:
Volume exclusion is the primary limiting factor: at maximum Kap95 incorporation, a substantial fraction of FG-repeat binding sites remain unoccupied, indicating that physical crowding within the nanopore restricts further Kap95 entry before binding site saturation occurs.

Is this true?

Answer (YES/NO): YES